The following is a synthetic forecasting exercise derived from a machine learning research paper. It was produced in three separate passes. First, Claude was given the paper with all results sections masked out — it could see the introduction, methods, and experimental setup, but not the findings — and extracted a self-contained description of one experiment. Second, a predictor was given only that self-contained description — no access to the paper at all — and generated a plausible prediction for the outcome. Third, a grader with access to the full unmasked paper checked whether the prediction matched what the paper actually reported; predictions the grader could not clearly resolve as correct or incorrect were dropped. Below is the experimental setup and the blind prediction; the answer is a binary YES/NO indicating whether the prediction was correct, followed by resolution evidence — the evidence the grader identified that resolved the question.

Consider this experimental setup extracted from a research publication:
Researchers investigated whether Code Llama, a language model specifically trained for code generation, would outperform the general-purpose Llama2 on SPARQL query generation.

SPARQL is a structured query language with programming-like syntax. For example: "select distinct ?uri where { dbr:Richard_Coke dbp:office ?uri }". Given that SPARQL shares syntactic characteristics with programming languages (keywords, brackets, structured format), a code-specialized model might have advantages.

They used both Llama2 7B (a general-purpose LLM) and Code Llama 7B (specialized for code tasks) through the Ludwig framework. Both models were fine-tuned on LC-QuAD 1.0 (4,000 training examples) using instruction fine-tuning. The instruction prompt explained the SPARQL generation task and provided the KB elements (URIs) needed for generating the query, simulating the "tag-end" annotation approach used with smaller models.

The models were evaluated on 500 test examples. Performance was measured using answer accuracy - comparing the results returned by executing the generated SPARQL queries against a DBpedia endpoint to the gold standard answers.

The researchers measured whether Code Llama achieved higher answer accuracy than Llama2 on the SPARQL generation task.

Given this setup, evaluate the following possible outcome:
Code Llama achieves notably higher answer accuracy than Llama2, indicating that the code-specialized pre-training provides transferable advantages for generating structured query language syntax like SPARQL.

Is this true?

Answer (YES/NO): YES